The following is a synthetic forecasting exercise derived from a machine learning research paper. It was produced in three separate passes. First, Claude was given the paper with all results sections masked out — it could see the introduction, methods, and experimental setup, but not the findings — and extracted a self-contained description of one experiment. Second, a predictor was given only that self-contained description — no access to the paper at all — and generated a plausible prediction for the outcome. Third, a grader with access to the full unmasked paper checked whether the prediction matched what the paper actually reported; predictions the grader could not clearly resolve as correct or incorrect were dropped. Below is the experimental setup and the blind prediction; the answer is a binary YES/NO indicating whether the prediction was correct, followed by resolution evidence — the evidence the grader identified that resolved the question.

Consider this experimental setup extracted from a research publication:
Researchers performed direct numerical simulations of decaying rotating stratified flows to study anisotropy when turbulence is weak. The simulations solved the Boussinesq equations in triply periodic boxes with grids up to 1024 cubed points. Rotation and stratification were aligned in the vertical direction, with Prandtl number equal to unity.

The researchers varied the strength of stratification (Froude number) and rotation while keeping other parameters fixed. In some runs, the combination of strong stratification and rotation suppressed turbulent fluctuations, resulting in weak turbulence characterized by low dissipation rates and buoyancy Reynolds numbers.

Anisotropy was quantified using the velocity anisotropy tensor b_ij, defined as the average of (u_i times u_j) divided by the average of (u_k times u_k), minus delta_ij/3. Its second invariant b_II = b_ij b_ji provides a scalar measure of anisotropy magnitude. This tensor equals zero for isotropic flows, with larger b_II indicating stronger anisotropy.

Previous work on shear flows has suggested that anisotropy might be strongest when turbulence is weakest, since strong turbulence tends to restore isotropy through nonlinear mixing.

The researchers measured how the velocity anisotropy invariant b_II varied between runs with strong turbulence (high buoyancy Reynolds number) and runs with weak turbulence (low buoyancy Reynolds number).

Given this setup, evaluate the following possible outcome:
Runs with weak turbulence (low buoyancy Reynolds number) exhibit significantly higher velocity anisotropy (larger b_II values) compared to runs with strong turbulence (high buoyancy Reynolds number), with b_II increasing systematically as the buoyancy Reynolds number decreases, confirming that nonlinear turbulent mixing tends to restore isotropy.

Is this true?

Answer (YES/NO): NO